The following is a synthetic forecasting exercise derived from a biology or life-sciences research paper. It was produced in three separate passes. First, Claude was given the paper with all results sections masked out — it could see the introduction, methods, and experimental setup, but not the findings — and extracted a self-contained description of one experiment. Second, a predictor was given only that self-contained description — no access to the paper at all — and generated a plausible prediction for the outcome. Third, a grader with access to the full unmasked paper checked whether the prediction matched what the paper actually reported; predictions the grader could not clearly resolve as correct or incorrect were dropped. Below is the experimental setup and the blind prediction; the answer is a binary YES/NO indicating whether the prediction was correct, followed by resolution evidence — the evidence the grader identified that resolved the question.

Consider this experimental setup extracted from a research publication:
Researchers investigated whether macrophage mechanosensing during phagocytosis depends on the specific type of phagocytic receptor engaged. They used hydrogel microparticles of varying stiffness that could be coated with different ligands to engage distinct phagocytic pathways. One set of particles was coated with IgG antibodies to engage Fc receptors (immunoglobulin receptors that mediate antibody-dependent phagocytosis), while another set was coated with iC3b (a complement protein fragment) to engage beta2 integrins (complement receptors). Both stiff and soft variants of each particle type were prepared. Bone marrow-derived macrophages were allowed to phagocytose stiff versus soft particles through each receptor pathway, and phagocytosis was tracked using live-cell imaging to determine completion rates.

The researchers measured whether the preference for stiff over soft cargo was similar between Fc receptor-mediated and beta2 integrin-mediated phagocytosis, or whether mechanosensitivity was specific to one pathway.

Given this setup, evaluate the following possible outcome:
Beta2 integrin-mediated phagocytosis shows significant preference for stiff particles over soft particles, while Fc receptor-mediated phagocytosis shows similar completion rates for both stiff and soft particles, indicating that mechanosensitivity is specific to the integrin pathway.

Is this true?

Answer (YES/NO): NO